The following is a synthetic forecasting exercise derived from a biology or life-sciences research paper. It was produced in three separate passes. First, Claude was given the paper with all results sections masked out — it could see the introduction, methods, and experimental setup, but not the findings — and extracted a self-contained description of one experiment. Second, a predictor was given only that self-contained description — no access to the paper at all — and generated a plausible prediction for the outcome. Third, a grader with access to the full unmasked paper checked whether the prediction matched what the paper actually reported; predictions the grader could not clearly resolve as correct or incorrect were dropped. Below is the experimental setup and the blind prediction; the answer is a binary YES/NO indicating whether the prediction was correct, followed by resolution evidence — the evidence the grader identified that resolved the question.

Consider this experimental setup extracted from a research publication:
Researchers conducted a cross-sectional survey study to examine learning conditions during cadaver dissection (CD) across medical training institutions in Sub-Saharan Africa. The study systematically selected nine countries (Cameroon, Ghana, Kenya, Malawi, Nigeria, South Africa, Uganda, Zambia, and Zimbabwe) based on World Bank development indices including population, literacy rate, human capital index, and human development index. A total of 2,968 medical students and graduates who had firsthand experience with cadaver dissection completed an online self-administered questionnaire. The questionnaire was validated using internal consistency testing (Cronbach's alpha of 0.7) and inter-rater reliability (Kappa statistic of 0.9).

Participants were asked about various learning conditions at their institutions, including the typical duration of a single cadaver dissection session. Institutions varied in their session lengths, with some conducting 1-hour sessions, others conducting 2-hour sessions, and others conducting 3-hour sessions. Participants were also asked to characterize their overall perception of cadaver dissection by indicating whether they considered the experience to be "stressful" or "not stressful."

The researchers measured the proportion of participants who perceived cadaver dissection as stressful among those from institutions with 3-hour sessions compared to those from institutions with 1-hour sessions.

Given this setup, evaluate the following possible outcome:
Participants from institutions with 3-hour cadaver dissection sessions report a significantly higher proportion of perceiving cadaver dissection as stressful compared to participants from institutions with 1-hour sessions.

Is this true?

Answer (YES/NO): YES